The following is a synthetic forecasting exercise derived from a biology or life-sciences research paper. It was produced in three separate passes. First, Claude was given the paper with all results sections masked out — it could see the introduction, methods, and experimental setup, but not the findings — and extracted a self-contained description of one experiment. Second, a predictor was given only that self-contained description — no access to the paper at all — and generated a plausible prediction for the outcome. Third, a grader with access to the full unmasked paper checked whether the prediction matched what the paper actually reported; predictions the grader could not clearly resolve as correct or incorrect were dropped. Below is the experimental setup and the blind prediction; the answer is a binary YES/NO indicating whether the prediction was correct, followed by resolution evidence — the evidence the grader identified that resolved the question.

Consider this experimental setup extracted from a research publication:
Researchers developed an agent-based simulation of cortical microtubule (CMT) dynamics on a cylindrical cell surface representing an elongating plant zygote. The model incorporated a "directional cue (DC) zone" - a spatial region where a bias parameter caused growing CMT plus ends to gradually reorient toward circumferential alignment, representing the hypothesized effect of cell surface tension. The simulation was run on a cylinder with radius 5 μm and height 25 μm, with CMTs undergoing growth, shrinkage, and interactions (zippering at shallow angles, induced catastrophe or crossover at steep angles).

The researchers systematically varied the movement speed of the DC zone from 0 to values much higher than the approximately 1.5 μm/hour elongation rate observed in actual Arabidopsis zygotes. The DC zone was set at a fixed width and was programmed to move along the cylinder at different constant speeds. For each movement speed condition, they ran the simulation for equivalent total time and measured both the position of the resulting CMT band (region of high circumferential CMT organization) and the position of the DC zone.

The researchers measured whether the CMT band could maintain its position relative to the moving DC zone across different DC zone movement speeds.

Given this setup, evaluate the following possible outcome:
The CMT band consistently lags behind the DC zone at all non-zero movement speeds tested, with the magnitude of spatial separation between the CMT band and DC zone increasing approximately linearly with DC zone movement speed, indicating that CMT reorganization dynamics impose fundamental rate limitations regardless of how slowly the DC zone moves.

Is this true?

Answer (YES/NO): NO